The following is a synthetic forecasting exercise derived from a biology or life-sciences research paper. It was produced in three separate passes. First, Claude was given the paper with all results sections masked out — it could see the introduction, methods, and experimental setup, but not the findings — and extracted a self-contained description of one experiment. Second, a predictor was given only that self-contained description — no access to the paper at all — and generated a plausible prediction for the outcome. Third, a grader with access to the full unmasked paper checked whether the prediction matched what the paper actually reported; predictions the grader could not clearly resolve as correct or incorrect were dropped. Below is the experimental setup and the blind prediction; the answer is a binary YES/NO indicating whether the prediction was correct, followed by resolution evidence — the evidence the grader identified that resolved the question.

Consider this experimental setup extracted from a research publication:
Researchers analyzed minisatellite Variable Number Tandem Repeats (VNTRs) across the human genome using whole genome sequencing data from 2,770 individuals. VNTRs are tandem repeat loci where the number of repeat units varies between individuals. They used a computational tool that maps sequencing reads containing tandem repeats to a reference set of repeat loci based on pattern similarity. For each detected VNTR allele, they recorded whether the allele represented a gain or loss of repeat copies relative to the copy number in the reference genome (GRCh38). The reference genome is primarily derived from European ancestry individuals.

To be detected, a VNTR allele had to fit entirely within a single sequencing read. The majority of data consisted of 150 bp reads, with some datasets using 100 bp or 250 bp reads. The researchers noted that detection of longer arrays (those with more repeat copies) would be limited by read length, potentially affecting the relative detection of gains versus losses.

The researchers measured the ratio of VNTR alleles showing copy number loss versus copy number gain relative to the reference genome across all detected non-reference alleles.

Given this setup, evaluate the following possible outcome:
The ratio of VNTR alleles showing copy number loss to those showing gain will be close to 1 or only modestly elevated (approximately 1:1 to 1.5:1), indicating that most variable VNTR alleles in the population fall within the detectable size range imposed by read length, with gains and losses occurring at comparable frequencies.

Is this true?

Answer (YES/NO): NO